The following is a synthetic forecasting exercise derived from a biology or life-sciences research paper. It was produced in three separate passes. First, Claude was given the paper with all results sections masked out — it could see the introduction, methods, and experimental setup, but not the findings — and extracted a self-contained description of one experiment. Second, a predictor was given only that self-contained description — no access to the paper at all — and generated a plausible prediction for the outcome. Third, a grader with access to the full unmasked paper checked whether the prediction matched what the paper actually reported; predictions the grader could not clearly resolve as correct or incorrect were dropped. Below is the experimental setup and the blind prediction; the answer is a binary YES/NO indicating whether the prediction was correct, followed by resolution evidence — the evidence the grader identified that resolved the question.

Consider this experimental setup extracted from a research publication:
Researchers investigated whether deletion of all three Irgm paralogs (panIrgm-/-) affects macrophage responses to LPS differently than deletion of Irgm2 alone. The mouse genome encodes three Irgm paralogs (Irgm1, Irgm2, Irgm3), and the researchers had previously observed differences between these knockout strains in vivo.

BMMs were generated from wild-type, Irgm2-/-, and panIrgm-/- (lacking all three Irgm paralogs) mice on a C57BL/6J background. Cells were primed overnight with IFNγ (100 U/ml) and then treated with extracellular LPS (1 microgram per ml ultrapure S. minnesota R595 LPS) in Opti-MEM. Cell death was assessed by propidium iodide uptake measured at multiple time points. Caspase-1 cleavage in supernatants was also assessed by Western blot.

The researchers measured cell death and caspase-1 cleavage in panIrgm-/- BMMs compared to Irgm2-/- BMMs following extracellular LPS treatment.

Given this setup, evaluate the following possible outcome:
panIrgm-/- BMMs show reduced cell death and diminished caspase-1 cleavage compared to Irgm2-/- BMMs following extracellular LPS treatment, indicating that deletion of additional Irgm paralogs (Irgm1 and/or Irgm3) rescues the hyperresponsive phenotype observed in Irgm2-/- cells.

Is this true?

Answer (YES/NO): YES